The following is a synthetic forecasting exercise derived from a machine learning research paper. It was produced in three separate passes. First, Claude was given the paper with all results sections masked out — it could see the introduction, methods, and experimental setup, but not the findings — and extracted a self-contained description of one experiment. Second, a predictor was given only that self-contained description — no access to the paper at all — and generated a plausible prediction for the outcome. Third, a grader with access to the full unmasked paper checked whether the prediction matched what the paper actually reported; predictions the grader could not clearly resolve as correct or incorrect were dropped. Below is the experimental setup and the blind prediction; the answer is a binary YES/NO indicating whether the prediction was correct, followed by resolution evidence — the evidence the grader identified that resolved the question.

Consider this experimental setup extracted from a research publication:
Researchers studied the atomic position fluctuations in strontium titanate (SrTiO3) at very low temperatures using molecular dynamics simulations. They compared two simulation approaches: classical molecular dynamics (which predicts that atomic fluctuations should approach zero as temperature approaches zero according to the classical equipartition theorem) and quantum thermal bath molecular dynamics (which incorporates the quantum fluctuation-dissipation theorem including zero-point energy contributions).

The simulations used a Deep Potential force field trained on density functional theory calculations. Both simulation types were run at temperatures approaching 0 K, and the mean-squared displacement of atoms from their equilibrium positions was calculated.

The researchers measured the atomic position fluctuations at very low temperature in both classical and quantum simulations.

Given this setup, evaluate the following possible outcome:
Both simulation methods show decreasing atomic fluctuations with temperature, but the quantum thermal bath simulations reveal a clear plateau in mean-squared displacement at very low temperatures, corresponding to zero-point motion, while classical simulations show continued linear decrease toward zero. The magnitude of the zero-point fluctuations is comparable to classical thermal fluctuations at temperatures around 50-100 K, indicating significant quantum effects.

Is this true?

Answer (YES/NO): NO